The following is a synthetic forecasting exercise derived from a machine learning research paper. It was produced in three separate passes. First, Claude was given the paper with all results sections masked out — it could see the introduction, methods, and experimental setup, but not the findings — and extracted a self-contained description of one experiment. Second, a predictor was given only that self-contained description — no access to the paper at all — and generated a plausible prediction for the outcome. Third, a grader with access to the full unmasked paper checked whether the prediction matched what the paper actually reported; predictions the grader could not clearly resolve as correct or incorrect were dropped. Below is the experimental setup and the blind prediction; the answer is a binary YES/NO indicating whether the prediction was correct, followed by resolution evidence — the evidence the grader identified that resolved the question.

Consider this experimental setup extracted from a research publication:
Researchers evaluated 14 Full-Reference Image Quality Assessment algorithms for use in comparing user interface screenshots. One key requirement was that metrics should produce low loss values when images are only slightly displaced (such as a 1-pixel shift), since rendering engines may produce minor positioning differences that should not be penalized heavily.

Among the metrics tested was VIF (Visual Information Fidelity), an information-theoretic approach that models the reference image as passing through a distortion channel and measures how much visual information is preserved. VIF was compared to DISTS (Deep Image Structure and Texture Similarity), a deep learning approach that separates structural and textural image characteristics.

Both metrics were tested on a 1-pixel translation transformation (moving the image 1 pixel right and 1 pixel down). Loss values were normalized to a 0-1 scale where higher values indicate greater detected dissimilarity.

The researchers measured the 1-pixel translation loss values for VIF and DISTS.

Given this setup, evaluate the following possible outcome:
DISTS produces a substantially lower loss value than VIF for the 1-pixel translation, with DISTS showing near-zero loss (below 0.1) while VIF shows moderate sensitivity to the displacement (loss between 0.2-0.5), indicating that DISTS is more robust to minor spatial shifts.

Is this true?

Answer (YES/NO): NO